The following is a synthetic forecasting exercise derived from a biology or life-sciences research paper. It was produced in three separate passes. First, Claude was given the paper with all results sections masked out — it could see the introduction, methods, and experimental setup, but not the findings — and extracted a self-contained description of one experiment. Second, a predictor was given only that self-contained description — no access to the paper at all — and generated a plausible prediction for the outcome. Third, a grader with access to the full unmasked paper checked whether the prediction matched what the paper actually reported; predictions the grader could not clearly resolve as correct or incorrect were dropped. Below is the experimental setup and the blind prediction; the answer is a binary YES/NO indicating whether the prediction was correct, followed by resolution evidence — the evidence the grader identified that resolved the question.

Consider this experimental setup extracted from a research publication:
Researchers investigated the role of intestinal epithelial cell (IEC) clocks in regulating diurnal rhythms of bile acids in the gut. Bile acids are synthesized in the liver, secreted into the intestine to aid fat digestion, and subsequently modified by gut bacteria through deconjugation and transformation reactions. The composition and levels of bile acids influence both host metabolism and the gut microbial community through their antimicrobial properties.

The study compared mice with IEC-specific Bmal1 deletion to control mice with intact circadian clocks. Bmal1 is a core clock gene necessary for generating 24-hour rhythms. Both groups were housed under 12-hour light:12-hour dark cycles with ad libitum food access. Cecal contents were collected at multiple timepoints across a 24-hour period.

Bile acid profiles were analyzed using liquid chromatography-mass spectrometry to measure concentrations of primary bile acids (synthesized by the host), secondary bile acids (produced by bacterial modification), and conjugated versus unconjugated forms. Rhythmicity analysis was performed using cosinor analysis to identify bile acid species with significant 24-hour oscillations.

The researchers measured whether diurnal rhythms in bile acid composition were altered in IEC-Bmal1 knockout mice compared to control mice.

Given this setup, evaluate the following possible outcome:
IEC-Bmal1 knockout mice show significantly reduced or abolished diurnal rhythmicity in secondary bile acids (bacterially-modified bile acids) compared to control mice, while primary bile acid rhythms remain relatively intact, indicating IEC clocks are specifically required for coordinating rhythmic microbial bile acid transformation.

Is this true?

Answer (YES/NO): NO